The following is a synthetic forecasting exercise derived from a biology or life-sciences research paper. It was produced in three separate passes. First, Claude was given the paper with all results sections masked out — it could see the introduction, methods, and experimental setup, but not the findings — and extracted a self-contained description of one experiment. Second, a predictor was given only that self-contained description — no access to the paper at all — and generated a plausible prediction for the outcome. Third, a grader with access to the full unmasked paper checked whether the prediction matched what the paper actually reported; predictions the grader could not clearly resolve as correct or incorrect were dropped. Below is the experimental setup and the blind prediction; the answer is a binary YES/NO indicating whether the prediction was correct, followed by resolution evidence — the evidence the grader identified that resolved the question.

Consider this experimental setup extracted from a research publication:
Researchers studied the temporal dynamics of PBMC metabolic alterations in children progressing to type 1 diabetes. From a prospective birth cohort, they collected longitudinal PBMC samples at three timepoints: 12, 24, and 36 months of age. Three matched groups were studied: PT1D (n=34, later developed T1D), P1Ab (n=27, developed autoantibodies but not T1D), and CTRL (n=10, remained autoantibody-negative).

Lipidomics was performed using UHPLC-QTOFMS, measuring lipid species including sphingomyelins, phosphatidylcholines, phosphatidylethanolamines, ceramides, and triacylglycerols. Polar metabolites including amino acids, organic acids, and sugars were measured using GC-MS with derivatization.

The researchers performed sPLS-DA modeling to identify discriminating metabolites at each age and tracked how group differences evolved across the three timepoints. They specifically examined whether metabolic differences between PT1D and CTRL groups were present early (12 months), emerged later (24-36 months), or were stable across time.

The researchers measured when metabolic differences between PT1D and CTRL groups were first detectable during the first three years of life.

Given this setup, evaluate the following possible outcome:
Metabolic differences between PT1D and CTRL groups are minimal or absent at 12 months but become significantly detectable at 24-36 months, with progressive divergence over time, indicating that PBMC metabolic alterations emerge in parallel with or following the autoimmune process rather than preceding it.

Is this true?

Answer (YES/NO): NO